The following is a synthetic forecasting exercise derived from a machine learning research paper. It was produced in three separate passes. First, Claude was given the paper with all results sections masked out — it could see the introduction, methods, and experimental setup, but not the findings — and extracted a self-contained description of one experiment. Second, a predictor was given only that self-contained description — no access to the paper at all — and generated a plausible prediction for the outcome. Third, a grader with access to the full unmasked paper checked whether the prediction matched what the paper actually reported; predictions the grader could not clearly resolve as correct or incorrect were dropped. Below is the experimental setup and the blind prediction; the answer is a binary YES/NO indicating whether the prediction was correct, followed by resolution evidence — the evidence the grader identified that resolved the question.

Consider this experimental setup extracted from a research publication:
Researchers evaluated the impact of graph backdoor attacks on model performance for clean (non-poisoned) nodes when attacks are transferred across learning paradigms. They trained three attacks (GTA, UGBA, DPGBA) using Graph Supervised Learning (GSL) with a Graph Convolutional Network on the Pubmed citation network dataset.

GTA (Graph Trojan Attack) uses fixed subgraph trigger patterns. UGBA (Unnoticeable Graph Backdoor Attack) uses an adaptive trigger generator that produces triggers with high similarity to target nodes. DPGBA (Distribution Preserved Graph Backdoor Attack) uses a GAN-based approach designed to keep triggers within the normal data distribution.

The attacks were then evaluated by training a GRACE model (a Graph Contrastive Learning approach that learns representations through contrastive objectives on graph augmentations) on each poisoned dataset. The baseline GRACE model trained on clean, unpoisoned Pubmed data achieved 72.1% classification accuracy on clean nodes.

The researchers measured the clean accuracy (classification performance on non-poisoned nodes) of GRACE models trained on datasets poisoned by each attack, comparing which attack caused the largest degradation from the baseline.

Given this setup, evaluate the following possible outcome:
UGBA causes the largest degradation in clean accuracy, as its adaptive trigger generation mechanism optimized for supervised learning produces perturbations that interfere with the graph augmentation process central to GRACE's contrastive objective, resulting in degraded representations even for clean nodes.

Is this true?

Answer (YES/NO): NO